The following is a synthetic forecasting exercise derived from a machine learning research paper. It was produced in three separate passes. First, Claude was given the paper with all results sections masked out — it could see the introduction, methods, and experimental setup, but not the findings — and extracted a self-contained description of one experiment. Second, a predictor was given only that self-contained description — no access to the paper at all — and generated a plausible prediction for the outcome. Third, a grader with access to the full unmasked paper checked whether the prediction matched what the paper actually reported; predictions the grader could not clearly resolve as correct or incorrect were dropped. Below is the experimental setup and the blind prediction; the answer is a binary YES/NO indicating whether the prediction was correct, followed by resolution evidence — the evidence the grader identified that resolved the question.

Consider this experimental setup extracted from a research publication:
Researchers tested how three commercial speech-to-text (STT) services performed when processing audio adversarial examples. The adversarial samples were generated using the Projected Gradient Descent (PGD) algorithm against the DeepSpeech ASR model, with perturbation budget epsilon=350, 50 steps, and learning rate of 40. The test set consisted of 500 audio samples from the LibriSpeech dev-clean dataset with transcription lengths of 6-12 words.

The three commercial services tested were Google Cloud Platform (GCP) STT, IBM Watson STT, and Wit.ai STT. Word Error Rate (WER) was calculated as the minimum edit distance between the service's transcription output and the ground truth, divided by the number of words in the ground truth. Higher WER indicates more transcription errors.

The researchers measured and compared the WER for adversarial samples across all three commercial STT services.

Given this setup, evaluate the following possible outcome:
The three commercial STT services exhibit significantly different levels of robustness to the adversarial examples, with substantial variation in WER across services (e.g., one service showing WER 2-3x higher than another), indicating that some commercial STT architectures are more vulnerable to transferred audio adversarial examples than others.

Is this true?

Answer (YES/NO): NO